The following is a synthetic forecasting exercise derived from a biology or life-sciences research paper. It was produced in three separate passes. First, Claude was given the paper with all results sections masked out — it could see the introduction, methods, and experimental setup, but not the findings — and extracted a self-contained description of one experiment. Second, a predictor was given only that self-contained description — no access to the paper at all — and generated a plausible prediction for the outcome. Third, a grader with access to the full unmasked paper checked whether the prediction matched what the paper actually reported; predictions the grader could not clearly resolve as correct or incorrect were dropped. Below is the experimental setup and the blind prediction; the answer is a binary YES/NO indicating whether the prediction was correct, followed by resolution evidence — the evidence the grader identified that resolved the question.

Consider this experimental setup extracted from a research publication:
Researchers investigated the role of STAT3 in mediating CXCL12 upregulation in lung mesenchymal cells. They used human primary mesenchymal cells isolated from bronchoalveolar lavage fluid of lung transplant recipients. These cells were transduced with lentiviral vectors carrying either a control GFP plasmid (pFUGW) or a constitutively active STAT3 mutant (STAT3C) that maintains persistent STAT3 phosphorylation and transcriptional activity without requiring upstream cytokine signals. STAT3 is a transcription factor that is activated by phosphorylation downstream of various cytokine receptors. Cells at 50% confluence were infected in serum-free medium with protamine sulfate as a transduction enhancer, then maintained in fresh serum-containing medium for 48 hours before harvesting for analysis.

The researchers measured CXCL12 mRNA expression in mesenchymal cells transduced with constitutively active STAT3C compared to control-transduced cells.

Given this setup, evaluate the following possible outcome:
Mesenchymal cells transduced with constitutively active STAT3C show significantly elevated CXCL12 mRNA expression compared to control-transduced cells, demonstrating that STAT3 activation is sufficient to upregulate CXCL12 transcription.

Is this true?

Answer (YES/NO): YES